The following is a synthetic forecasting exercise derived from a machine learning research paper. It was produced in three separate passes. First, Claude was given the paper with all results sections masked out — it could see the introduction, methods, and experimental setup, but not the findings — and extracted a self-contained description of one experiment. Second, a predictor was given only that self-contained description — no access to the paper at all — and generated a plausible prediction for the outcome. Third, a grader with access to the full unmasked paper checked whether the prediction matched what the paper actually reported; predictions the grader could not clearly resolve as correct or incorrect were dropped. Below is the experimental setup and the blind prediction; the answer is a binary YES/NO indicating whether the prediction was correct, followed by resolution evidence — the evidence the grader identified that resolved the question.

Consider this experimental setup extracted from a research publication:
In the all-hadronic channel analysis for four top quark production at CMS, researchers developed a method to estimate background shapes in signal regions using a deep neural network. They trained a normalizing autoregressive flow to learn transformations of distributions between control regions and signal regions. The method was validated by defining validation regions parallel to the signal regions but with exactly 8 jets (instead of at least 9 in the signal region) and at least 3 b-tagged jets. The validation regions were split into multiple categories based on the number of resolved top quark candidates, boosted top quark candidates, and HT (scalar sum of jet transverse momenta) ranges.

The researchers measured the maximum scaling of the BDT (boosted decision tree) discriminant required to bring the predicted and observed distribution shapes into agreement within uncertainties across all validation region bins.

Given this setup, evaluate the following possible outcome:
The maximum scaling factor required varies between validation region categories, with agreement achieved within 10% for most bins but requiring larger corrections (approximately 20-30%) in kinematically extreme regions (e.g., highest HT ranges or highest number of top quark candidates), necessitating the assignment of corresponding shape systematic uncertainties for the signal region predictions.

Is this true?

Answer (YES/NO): NO